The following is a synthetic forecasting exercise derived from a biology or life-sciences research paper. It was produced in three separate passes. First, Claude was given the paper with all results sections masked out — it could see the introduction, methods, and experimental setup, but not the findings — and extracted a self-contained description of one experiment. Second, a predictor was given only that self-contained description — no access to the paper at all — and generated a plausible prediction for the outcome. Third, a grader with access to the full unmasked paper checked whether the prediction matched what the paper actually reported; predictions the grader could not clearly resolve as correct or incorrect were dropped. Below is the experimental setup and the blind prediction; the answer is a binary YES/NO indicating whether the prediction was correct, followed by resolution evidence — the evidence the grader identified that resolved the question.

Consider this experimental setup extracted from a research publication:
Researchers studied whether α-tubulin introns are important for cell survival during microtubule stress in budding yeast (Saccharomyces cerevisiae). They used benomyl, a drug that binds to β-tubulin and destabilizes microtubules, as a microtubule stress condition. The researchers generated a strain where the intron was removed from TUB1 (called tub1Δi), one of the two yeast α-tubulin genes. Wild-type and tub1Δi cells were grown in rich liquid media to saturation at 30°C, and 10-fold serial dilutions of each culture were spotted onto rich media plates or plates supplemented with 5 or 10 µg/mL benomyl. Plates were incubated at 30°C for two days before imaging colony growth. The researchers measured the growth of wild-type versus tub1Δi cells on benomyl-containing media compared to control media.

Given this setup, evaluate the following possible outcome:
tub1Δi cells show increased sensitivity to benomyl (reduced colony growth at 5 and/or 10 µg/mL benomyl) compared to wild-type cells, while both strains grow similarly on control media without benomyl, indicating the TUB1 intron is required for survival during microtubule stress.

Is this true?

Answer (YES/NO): YES